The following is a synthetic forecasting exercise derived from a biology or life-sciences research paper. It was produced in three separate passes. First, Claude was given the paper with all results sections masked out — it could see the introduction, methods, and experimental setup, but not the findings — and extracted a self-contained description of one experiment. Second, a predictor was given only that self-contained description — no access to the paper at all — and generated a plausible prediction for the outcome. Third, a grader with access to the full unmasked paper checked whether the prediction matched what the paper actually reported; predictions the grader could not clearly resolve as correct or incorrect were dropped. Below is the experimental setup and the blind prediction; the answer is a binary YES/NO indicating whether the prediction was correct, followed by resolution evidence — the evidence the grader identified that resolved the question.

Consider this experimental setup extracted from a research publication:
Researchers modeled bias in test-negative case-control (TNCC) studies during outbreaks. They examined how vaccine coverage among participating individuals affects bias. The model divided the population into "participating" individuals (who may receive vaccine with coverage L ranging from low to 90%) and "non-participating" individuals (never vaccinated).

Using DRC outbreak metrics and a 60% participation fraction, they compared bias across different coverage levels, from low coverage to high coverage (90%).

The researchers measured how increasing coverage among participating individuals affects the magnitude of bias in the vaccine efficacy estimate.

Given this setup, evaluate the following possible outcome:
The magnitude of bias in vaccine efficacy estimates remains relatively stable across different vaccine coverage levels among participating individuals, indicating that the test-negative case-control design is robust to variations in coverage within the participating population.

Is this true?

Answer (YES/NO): NO